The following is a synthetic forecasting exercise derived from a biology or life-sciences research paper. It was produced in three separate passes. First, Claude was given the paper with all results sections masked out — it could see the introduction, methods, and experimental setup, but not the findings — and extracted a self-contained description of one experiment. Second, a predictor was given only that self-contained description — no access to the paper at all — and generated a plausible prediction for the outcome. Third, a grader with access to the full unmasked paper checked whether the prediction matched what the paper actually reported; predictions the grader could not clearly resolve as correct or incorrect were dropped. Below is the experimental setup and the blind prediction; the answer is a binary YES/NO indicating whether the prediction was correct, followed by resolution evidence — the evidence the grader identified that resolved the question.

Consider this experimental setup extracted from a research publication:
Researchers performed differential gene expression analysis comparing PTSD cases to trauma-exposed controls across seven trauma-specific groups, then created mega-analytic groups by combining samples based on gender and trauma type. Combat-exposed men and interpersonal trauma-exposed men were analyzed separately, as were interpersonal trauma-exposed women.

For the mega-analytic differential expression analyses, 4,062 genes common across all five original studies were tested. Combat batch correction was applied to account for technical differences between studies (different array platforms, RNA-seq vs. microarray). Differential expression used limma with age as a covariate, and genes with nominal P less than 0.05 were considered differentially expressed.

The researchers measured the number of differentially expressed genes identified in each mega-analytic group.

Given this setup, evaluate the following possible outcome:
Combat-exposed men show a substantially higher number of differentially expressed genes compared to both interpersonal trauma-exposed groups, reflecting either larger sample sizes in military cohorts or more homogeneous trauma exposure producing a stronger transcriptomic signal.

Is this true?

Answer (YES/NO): NO